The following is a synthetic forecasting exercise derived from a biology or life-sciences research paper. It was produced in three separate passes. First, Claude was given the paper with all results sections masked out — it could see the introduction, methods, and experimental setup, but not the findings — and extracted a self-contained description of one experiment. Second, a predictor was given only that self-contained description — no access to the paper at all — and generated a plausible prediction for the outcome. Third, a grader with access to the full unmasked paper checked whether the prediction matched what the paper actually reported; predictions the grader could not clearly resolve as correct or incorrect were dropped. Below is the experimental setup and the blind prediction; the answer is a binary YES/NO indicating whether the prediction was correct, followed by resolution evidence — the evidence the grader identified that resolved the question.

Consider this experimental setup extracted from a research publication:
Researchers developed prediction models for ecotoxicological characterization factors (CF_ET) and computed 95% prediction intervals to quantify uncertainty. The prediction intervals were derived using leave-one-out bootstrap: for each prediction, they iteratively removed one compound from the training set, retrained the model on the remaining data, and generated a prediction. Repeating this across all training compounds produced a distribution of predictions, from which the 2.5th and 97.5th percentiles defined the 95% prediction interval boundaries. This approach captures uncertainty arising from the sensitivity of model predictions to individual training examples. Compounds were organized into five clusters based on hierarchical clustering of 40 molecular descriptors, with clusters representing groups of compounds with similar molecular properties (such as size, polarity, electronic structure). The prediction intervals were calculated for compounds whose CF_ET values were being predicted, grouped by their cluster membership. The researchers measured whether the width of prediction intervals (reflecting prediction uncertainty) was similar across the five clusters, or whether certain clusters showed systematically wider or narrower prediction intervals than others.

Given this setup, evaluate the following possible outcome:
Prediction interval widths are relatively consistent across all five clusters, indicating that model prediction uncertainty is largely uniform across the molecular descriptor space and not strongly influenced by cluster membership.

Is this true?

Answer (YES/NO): YES